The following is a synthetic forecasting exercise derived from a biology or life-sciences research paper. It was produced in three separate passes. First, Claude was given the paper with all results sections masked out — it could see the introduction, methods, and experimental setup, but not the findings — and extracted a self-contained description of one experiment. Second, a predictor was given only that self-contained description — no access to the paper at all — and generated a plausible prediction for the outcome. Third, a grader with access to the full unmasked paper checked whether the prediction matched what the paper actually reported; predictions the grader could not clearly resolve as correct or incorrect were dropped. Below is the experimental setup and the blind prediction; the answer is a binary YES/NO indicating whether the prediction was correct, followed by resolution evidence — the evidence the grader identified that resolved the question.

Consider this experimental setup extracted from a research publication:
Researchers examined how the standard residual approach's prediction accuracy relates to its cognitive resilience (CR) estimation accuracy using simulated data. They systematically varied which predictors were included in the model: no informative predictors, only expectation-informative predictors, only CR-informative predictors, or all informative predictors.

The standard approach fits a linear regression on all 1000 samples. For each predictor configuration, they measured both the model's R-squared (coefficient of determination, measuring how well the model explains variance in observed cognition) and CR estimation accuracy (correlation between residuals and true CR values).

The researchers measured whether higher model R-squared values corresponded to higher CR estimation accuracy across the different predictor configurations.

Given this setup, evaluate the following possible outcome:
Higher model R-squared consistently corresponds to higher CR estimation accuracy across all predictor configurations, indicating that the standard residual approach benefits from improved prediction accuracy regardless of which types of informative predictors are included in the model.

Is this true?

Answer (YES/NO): NO